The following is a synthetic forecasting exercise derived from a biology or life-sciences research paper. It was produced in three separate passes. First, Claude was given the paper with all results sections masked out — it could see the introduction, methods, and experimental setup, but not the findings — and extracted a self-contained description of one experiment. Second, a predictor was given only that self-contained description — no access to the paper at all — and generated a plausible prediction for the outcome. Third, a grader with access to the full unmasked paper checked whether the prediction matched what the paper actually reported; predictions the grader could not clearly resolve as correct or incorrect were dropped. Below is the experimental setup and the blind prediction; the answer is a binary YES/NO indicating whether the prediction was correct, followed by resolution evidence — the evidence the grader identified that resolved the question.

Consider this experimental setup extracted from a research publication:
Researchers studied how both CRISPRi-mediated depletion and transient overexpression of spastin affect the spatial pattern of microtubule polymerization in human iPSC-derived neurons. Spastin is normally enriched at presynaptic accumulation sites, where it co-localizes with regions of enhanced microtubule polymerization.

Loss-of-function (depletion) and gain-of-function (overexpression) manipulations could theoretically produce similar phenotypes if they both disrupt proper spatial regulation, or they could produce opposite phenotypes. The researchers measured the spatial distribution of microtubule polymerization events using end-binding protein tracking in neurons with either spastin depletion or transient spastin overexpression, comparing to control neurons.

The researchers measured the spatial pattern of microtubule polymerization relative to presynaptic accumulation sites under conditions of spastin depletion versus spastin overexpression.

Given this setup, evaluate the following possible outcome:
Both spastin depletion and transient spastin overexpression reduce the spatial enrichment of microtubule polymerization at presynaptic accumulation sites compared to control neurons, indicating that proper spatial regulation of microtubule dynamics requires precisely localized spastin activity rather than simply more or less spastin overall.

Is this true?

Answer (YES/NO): YES